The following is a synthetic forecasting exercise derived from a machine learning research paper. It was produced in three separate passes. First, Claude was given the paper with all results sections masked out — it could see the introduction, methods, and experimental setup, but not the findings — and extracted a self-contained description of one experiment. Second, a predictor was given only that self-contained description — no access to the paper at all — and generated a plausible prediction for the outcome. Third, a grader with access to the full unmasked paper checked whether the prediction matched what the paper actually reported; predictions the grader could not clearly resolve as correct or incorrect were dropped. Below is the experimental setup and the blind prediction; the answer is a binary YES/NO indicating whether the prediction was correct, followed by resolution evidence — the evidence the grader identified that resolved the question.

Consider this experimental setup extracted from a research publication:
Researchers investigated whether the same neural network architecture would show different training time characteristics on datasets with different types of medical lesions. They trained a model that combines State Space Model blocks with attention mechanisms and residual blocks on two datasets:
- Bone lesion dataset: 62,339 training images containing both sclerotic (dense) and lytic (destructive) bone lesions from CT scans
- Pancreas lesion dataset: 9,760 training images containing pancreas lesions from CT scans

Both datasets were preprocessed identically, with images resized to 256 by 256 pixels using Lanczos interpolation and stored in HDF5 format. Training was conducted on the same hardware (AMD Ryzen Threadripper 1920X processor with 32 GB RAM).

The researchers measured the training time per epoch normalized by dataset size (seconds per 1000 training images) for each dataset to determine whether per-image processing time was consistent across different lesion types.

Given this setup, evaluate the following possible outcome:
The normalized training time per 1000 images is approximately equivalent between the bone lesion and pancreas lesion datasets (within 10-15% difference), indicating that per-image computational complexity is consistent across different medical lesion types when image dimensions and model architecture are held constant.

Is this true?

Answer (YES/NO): YES